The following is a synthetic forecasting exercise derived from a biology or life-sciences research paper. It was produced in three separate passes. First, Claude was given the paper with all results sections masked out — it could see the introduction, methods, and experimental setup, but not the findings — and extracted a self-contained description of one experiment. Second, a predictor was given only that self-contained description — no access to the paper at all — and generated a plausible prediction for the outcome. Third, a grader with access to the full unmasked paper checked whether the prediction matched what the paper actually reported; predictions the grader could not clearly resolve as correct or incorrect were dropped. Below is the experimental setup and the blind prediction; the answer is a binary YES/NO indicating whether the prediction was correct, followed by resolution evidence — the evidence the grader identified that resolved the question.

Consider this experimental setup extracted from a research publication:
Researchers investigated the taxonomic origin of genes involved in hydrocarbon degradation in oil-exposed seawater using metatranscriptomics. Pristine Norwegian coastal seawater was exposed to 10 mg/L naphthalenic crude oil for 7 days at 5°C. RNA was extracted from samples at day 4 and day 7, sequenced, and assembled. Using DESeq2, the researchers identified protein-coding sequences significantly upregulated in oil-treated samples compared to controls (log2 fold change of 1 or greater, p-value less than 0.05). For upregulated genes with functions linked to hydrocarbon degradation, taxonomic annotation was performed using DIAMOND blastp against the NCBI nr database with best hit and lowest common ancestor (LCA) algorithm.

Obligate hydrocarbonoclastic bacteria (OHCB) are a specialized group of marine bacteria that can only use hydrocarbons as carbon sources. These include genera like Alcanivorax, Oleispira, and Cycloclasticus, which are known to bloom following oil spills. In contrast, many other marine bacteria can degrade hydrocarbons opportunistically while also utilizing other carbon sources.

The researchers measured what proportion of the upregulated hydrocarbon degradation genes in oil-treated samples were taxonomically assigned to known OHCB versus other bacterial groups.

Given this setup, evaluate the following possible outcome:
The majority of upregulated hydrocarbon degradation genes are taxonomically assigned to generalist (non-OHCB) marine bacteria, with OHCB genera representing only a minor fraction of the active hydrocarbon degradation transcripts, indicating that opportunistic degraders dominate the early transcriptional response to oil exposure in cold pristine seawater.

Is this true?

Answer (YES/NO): YES